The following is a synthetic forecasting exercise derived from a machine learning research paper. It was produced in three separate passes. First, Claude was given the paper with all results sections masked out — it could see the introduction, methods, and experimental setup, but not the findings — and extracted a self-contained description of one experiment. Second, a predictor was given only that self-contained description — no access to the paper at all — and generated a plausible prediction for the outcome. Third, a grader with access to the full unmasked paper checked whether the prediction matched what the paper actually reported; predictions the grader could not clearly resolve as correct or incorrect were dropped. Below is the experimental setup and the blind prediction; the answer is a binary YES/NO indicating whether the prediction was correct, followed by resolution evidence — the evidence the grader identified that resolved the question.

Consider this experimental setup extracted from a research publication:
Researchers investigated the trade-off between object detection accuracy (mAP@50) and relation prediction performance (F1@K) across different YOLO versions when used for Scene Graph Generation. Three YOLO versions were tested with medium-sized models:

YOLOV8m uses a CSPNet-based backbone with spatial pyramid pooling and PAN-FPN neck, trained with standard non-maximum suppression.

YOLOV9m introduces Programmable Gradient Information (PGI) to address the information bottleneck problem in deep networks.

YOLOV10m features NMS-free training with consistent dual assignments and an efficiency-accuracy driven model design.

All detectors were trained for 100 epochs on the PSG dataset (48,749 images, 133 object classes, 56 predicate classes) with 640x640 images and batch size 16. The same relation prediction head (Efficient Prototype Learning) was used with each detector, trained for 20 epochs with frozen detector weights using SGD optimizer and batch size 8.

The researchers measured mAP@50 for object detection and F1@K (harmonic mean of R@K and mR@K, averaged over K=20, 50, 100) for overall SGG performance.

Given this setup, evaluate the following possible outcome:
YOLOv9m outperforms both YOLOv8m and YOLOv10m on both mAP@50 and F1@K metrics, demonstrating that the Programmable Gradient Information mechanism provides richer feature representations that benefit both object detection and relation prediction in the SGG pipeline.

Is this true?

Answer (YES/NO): NO